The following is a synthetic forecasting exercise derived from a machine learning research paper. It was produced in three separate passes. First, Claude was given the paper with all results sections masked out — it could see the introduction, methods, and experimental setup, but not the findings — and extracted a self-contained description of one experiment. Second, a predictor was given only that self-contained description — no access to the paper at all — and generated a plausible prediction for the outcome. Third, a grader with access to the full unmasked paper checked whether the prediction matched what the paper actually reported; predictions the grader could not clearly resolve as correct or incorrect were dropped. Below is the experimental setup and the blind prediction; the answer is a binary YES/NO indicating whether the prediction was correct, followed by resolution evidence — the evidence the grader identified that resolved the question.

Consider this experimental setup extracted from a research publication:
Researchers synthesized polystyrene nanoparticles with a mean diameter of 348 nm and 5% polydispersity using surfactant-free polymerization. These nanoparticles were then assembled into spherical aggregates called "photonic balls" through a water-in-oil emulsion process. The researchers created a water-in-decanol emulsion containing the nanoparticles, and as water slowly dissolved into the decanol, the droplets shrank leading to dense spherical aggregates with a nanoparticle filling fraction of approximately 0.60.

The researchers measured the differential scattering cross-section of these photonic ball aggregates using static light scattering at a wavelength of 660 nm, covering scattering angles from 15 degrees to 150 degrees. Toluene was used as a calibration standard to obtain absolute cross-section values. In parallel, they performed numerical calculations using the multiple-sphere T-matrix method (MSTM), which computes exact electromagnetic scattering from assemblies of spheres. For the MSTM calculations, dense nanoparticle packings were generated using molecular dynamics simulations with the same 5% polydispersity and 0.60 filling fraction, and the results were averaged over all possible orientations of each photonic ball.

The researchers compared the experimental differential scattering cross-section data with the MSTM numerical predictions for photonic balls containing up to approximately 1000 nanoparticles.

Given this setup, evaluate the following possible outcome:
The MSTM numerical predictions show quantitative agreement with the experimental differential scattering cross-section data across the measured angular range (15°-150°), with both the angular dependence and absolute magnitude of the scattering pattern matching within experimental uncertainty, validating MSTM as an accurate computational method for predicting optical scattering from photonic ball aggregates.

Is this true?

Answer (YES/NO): YES